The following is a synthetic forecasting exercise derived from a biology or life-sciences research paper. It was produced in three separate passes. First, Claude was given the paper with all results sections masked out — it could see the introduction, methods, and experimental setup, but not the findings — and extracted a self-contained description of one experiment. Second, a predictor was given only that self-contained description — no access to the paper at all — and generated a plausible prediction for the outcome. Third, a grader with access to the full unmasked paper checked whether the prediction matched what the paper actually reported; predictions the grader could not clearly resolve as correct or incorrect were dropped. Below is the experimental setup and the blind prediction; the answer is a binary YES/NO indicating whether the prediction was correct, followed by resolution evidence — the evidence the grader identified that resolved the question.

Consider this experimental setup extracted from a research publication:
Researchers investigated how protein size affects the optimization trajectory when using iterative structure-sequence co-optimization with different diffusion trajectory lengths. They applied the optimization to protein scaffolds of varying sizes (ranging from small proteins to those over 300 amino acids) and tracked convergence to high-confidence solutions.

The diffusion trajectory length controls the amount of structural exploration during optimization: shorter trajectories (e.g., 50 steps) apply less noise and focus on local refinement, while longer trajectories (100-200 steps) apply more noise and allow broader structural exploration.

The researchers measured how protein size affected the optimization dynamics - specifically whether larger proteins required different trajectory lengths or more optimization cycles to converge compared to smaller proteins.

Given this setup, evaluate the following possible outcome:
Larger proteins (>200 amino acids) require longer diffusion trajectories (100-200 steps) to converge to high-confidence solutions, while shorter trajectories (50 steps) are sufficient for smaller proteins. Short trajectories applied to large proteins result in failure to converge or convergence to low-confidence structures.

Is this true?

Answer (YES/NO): NO